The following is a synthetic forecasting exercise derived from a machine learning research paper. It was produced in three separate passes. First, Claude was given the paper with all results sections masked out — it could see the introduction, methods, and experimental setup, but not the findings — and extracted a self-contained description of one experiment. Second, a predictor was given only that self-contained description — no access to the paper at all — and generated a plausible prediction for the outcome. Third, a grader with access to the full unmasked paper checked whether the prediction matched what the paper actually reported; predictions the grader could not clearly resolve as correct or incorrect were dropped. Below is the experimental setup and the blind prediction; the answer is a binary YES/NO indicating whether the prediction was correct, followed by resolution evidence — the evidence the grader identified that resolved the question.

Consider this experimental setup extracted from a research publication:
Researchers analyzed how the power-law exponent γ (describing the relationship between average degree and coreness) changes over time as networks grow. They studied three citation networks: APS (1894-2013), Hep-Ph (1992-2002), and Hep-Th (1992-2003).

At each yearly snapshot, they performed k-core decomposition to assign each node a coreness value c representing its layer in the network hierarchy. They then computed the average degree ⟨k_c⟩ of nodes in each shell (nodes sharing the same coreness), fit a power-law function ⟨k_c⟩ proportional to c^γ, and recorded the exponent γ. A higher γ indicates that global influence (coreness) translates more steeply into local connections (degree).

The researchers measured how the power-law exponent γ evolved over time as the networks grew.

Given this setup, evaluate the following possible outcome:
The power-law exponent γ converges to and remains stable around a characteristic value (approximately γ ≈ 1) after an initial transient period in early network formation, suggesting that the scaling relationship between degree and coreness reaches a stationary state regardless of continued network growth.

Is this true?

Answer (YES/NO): NO